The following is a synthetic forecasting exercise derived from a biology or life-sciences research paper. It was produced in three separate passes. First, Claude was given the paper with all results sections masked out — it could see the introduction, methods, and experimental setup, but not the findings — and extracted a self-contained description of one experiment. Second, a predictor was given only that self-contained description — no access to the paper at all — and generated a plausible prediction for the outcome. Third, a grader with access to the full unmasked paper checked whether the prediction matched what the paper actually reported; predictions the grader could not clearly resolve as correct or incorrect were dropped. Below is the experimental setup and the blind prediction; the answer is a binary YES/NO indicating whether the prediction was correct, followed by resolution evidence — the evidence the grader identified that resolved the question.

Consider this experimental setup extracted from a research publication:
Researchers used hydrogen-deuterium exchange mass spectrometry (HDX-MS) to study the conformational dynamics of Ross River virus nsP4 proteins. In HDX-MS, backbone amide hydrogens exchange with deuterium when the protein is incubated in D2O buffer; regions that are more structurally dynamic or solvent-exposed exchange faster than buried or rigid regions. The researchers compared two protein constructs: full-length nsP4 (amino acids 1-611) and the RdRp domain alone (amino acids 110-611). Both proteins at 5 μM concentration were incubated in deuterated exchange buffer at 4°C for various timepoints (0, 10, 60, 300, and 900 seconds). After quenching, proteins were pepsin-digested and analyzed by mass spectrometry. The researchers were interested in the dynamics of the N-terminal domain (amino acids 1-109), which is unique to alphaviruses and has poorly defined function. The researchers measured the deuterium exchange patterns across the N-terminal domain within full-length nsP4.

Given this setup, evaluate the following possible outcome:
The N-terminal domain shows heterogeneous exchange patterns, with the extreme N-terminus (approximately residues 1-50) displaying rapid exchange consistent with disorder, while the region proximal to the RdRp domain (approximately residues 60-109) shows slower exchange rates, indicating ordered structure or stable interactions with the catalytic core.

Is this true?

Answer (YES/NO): NO